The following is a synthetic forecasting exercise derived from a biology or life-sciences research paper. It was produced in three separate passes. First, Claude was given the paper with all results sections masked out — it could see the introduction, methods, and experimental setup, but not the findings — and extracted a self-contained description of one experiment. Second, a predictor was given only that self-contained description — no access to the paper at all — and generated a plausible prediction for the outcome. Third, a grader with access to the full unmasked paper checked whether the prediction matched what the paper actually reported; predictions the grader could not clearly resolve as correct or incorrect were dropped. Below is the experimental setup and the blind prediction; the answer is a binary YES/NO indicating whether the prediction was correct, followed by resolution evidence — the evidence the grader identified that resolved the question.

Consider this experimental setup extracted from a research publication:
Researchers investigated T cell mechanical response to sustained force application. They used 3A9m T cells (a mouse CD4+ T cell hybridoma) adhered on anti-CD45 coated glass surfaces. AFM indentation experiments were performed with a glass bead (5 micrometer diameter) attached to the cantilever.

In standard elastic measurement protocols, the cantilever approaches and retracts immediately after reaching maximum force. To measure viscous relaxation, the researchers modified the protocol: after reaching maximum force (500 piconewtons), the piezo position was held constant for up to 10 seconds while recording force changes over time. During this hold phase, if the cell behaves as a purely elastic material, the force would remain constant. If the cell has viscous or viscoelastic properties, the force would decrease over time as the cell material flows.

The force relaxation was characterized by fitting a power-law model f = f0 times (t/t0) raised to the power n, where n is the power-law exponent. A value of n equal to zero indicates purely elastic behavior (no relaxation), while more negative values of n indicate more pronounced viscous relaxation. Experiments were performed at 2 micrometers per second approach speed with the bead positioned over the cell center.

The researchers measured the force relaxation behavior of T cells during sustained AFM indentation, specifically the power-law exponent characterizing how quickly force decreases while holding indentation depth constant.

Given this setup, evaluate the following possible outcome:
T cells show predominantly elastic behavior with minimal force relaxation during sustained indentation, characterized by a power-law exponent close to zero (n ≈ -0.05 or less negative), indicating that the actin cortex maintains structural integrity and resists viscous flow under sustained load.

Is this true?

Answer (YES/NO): NO